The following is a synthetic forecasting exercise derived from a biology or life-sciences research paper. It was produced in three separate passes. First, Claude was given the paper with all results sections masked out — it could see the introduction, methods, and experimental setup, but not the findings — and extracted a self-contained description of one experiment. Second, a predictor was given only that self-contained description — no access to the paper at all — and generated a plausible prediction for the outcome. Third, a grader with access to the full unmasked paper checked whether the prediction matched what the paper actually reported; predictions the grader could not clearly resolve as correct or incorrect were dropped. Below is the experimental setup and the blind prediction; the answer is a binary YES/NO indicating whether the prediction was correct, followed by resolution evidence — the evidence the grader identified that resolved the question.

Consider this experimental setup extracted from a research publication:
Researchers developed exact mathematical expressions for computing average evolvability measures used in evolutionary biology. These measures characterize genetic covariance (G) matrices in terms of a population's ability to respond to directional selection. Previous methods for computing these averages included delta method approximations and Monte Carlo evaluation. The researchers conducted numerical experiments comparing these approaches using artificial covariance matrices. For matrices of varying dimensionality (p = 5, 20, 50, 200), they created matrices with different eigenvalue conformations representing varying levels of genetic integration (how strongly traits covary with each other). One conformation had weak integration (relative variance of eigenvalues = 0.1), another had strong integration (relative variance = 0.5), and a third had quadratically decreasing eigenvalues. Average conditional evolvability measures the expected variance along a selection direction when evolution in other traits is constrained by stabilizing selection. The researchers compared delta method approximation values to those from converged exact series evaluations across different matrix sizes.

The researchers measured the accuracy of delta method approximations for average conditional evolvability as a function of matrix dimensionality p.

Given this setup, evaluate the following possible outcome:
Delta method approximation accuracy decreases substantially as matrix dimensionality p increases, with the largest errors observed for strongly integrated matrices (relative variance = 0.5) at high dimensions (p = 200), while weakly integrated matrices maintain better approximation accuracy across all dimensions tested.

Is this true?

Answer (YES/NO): NO